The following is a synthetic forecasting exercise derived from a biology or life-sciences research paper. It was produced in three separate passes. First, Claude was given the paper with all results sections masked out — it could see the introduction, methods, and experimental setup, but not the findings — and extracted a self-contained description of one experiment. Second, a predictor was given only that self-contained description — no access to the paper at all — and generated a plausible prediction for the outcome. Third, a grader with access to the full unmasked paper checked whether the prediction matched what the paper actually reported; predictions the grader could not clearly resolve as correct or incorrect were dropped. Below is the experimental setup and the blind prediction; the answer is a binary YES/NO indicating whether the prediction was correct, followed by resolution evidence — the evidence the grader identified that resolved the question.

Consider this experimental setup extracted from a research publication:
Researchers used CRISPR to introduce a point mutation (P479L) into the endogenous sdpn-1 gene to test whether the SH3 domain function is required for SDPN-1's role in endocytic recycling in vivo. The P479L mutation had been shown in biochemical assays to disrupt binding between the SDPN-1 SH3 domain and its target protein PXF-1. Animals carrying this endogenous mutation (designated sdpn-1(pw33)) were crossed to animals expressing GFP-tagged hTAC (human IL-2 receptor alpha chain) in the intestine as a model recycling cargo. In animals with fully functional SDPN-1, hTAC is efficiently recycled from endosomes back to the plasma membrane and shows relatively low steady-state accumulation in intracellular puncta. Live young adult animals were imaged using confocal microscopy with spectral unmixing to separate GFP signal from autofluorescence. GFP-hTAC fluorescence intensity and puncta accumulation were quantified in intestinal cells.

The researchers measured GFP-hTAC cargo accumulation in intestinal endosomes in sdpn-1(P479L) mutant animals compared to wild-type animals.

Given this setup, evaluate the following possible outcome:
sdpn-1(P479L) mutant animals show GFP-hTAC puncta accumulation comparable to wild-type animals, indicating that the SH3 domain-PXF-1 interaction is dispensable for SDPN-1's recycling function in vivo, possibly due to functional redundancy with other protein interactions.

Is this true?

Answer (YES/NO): NO